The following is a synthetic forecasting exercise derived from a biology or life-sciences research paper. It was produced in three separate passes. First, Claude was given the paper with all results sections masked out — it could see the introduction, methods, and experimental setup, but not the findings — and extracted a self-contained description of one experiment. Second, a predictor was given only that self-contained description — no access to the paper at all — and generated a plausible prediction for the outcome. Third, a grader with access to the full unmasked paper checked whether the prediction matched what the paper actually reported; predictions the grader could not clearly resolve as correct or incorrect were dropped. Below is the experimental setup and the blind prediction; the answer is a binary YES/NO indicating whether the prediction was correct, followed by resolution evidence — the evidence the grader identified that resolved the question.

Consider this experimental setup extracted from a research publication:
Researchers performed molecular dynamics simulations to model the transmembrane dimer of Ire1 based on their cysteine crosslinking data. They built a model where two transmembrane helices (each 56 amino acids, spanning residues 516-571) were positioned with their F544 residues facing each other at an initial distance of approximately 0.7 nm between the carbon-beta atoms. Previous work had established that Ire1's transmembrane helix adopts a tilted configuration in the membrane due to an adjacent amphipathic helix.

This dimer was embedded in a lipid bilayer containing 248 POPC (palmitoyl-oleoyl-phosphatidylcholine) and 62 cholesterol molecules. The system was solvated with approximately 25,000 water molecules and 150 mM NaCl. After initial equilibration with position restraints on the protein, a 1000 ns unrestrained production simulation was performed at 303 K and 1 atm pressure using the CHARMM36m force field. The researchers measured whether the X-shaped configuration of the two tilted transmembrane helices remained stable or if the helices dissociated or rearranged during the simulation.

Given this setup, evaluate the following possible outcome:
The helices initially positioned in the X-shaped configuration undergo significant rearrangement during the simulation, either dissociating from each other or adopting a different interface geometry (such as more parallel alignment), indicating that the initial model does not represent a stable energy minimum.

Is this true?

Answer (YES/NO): NO